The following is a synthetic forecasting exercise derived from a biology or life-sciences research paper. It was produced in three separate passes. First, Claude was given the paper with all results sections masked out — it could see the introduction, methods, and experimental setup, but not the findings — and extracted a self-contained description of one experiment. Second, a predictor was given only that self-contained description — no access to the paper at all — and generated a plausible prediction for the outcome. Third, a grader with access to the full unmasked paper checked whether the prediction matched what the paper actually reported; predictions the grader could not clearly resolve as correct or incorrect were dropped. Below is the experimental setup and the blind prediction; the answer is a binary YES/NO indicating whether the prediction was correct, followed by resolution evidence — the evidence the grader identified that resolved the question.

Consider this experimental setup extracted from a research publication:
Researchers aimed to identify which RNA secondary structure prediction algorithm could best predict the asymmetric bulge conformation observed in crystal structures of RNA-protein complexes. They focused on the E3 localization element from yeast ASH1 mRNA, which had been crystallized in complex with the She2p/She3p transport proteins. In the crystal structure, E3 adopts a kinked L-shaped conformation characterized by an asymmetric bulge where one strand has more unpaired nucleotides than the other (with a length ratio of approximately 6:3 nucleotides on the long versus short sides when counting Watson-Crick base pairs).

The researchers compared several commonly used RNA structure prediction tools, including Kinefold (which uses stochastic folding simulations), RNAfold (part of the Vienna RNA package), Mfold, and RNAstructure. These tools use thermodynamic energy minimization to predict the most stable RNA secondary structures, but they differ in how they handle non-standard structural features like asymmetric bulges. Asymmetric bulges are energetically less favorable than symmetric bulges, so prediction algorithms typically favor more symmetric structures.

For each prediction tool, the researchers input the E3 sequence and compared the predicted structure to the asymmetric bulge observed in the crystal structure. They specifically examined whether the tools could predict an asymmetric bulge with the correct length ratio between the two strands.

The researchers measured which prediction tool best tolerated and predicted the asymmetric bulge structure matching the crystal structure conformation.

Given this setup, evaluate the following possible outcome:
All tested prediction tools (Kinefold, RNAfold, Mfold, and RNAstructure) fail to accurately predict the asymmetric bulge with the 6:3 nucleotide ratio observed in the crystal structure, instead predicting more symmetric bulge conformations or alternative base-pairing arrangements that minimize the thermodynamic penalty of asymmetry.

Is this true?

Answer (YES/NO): NO